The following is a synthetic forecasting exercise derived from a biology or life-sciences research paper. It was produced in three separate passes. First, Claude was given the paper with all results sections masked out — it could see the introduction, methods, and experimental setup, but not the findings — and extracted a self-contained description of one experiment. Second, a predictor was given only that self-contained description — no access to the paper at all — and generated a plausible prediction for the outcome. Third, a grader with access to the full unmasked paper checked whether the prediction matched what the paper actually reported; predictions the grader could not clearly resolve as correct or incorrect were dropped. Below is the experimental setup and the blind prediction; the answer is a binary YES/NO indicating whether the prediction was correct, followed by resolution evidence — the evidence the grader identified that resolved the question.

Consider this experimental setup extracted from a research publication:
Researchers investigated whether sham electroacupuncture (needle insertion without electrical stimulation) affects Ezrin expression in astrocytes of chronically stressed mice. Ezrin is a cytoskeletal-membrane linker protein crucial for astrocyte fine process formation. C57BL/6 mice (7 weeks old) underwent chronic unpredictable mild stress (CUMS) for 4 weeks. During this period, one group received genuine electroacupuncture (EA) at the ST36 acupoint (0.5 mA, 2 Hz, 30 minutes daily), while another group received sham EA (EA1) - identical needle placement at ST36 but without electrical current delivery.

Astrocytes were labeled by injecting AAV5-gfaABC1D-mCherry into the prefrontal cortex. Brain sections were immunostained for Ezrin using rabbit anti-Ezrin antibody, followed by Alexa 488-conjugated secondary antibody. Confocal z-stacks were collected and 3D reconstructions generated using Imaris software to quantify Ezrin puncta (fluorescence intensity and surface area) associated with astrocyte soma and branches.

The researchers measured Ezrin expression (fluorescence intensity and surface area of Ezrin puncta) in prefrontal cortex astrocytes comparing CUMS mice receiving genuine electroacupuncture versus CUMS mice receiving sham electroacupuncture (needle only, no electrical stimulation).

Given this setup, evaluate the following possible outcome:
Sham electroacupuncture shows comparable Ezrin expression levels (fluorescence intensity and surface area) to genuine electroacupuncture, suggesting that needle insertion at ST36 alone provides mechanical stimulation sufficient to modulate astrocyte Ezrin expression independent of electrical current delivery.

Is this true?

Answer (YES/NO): NO